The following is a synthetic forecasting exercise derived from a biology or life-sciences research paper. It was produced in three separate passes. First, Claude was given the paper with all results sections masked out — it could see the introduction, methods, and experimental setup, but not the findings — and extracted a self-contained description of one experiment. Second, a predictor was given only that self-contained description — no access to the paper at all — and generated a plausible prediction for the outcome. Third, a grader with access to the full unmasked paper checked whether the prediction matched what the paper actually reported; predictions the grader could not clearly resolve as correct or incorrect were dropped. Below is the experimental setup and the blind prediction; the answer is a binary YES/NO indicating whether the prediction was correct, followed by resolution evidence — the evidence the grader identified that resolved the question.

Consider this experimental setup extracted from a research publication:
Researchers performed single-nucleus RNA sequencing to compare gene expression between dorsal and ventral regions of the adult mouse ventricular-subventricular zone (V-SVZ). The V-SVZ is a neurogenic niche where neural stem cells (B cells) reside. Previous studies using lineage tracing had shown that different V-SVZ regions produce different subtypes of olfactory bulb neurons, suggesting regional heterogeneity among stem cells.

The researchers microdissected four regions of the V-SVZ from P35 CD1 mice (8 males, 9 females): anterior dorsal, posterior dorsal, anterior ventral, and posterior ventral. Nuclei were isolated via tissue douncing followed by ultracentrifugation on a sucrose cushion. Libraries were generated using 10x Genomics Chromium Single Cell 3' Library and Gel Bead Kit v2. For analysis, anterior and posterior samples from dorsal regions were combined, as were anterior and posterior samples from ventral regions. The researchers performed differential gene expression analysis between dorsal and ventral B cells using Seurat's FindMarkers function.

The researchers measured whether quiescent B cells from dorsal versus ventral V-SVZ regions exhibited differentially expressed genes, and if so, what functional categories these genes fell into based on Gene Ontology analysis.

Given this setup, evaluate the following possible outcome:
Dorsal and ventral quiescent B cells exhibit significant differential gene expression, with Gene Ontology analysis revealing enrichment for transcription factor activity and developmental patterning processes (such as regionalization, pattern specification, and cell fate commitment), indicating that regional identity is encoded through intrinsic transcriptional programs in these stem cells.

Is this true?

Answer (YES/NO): NO